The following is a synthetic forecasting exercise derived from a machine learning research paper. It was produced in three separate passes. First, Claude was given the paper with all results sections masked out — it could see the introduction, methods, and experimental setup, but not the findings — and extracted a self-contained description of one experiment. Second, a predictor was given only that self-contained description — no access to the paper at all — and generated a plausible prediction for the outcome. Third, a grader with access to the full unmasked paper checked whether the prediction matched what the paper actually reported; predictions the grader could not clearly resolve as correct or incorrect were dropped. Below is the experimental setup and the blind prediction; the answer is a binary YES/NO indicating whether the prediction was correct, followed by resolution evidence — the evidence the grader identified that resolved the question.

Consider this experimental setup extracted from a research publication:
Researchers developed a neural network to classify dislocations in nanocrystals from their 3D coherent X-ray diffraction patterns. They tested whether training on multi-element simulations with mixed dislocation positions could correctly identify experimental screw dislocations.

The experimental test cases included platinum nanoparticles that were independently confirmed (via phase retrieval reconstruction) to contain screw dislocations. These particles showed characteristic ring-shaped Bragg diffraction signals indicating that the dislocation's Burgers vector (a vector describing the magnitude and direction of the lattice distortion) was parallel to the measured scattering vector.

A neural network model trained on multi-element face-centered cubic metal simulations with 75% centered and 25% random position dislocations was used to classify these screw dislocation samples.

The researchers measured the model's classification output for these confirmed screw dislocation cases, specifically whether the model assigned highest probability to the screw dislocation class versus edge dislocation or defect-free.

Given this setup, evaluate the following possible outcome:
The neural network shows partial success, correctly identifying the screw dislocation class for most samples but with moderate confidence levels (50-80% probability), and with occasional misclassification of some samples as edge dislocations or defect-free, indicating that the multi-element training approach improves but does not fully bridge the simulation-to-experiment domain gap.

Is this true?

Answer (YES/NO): NO